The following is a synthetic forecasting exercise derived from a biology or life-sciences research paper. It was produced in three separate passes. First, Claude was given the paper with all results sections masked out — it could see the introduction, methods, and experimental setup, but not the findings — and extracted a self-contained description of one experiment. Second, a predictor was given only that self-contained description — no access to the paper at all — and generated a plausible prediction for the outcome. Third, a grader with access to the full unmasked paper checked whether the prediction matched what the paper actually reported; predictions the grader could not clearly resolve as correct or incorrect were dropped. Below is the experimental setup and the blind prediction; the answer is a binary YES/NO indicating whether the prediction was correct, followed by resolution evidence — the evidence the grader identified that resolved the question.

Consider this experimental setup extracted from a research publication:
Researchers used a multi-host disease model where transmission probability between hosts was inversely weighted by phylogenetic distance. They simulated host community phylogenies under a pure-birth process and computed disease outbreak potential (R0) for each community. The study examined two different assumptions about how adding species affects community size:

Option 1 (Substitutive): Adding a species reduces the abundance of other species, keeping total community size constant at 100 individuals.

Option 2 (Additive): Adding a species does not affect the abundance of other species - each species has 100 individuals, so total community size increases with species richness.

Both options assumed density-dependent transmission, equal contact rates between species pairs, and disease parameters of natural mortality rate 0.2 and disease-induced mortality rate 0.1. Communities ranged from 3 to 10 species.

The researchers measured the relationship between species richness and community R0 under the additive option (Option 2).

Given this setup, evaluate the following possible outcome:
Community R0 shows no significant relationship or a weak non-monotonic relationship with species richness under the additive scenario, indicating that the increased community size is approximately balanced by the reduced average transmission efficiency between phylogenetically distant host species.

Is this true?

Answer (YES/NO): NO